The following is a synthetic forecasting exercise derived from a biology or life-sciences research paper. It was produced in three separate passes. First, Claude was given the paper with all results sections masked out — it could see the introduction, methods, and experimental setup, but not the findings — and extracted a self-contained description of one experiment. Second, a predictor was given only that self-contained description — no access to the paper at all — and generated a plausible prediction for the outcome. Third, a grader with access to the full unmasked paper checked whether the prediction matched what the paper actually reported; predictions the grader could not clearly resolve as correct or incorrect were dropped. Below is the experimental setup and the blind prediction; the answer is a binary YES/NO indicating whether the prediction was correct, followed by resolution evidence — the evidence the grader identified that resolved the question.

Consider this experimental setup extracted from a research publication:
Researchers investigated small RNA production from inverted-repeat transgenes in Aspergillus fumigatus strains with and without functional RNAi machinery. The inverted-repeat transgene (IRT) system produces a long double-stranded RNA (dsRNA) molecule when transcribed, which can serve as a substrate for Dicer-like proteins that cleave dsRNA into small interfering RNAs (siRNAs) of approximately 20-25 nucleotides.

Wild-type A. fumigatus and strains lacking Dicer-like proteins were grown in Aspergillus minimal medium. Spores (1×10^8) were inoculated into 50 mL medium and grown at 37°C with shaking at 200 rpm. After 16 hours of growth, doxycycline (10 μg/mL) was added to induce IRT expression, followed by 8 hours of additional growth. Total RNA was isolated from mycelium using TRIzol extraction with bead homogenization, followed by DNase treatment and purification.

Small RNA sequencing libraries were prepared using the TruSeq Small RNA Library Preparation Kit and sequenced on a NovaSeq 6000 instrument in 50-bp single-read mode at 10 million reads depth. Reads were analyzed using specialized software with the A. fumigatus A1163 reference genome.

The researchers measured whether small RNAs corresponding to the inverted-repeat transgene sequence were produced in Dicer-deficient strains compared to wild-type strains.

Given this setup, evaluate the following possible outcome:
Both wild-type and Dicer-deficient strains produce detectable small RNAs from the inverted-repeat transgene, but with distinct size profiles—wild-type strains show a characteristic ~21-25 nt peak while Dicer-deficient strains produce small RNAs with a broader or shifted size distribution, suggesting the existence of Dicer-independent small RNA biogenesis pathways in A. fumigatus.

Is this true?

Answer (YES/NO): NO